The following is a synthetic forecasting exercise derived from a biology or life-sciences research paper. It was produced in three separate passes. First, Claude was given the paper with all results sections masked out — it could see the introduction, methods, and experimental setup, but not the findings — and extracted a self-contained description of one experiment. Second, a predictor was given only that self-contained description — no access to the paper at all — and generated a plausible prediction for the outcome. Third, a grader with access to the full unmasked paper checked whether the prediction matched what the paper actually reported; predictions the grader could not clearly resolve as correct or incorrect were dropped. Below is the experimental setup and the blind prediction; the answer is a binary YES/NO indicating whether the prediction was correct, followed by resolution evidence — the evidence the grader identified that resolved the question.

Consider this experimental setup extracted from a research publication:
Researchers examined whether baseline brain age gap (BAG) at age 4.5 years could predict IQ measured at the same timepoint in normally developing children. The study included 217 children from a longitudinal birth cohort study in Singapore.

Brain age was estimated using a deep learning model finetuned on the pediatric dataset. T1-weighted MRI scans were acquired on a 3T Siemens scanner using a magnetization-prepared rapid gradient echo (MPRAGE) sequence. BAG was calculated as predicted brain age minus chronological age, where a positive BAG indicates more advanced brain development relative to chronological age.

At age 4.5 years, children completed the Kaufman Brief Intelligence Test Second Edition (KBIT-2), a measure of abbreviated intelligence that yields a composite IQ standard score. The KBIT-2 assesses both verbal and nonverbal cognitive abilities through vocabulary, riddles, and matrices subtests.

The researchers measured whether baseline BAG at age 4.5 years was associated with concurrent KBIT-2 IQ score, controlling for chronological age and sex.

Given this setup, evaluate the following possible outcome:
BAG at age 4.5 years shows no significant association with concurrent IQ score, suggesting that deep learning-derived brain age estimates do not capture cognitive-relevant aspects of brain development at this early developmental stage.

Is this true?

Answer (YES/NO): YES